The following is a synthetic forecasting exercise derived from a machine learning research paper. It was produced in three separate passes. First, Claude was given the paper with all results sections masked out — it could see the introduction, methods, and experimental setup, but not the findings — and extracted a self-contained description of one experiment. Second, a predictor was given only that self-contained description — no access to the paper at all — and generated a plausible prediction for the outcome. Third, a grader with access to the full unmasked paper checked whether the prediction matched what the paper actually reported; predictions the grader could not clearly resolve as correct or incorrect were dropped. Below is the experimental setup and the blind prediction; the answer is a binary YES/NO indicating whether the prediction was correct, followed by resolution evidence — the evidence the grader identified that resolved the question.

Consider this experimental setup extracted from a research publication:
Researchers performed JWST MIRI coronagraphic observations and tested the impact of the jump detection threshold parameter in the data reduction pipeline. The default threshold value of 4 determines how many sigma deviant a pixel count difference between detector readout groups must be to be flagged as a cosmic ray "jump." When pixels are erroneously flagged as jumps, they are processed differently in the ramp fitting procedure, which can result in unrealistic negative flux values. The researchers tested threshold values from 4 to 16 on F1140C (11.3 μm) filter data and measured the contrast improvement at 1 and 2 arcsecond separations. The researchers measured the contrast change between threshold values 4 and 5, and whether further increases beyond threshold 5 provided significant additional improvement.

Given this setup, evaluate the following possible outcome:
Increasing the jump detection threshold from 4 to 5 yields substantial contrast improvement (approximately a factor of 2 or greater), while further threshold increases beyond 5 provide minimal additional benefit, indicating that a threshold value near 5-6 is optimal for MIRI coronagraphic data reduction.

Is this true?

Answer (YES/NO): NO